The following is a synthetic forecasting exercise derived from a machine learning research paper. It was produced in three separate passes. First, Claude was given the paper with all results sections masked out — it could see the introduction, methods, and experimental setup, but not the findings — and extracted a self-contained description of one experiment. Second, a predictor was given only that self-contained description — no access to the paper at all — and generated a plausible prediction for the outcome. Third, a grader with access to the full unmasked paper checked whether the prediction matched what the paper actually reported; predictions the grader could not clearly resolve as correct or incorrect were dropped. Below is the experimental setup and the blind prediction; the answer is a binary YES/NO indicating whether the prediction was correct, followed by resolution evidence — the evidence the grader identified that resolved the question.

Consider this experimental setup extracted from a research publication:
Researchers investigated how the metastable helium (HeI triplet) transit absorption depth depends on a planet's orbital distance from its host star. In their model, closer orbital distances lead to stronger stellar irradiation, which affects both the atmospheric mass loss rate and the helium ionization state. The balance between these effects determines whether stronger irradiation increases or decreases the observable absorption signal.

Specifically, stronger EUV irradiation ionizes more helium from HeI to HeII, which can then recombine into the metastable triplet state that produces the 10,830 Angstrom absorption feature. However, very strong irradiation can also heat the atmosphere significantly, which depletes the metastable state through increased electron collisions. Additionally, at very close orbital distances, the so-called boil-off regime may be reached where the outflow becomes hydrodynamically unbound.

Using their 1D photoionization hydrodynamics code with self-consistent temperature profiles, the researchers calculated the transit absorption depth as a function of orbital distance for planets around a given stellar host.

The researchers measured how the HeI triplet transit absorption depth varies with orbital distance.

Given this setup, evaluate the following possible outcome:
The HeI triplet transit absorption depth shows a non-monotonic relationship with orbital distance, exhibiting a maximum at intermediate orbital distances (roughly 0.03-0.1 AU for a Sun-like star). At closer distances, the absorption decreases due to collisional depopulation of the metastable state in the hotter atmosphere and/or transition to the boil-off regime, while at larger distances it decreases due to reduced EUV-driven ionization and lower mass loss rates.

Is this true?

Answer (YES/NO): NO